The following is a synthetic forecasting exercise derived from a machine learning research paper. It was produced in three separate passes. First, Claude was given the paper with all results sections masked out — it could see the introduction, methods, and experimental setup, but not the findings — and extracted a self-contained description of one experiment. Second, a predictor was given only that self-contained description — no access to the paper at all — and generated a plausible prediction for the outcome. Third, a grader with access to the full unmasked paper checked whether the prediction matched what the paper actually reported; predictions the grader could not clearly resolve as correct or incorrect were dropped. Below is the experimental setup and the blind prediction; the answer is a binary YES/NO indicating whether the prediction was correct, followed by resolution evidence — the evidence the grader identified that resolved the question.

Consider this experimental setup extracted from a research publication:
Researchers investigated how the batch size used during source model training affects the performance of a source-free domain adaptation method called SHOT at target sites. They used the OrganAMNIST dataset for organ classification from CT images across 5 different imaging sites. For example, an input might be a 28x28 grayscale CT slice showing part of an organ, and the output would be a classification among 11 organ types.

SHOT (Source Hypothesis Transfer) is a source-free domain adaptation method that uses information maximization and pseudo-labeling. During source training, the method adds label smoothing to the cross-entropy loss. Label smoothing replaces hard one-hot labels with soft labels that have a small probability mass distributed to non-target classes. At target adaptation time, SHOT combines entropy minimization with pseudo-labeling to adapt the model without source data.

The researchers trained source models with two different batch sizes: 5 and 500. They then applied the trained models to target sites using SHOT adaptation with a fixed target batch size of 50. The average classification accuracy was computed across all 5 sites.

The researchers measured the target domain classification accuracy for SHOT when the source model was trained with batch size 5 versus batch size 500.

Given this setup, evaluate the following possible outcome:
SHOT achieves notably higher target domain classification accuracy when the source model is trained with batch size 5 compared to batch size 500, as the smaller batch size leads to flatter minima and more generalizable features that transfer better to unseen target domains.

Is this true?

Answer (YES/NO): NO